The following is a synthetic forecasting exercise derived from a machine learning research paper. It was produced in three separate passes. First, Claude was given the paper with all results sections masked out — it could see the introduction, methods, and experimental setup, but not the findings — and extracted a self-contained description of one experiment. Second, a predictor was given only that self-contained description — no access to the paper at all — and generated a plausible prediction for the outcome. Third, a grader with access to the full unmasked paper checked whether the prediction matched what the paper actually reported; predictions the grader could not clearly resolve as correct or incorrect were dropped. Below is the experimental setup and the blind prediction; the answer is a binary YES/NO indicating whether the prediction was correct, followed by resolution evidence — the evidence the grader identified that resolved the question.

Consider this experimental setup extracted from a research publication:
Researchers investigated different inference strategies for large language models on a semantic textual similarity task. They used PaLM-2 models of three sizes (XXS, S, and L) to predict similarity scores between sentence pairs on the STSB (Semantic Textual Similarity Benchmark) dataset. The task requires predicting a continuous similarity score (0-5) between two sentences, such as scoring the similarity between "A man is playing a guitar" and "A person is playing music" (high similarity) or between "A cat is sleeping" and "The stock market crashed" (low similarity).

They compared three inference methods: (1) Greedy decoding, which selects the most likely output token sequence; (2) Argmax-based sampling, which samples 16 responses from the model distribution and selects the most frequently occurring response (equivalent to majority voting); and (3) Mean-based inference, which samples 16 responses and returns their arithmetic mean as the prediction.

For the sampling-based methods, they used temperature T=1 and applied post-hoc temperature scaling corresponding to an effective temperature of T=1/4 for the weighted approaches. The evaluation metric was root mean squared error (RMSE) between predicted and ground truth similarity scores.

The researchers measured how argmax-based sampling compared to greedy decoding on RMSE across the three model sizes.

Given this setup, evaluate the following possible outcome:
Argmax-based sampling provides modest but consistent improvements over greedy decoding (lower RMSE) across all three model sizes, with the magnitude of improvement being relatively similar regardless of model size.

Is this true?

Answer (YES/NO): NO